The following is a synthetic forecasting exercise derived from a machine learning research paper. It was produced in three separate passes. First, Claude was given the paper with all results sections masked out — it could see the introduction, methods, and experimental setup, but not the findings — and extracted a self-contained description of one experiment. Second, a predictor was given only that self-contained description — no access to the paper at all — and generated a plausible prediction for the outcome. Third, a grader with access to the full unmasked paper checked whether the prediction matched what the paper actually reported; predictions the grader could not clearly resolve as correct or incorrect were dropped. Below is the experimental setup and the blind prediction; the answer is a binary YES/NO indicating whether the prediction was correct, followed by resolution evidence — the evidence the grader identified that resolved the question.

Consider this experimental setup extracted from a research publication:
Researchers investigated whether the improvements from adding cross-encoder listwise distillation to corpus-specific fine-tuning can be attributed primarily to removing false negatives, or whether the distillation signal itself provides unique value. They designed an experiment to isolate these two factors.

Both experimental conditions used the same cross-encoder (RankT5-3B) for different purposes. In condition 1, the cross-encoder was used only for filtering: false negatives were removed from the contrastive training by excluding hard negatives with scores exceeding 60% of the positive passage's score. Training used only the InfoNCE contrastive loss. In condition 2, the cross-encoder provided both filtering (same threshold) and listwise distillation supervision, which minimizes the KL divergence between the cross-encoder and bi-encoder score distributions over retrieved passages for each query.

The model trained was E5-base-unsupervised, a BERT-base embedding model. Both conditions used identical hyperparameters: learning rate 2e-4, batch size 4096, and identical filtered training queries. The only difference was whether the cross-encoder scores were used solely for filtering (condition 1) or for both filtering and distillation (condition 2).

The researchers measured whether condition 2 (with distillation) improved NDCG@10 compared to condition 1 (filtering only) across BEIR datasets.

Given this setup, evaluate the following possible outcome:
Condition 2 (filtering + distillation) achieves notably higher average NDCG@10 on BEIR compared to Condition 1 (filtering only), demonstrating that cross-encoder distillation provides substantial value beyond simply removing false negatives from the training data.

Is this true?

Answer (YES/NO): YES